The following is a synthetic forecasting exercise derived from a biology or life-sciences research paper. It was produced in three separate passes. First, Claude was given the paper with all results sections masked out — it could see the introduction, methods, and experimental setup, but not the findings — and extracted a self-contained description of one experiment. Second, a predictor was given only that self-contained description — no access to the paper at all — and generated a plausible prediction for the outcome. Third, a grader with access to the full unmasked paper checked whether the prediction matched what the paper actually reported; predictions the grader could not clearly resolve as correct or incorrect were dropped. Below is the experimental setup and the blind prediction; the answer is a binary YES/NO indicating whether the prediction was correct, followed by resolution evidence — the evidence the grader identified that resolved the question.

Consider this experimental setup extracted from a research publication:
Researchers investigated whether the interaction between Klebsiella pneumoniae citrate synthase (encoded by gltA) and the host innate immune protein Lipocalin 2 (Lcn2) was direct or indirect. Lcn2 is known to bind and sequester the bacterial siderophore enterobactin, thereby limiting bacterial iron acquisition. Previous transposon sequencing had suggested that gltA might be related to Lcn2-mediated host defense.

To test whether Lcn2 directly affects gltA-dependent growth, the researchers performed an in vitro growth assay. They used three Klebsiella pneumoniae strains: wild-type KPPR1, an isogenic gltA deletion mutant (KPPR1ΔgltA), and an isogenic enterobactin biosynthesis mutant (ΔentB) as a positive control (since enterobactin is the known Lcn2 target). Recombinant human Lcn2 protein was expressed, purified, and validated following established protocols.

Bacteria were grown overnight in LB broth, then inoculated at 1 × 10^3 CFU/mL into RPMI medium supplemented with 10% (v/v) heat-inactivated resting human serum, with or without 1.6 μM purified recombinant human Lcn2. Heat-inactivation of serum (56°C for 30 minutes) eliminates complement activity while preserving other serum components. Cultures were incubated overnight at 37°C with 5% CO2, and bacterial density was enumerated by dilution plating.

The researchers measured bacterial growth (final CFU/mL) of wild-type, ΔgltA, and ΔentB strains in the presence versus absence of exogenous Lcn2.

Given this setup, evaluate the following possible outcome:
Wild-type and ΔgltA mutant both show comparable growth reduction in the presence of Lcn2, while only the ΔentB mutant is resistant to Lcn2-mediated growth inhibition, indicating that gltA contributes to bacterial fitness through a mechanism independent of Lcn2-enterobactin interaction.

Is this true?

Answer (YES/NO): NO